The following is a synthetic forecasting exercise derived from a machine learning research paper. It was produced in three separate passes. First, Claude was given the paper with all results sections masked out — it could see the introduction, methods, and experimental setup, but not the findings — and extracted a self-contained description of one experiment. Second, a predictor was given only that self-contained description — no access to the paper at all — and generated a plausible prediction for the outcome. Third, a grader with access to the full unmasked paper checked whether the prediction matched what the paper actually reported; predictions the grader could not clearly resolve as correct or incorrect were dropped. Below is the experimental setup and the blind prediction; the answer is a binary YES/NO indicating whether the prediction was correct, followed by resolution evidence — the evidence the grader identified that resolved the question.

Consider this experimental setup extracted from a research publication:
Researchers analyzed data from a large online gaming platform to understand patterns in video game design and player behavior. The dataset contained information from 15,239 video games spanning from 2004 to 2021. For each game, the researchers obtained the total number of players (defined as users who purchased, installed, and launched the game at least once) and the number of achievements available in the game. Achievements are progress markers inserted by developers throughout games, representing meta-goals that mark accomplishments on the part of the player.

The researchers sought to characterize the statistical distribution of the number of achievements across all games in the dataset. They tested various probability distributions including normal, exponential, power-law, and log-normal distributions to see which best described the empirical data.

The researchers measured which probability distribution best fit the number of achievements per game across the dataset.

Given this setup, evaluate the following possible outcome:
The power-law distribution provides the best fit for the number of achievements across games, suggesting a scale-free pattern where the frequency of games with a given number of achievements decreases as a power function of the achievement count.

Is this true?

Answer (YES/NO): NO